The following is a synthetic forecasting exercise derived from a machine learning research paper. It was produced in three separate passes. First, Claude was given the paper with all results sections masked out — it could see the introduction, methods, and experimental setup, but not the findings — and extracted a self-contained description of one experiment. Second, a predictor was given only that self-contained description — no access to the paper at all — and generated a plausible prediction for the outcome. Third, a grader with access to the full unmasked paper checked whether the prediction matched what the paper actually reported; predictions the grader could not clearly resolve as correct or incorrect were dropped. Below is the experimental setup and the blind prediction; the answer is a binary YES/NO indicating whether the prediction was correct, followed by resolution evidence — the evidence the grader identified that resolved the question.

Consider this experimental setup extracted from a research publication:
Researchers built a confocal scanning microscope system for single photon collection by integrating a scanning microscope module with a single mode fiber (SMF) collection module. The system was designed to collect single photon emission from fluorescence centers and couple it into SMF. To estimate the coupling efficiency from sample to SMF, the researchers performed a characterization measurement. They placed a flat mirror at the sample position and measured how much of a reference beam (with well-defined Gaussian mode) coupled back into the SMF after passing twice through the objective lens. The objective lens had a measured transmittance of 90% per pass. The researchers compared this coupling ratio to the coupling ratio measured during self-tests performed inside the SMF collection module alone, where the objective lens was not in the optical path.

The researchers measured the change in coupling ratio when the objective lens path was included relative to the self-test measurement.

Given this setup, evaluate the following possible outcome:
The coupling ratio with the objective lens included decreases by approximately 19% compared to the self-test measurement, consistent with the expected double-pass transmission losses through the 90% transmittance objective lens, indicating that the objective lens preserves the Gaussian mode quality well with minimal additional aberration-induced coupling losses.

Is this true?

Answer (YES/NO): NO